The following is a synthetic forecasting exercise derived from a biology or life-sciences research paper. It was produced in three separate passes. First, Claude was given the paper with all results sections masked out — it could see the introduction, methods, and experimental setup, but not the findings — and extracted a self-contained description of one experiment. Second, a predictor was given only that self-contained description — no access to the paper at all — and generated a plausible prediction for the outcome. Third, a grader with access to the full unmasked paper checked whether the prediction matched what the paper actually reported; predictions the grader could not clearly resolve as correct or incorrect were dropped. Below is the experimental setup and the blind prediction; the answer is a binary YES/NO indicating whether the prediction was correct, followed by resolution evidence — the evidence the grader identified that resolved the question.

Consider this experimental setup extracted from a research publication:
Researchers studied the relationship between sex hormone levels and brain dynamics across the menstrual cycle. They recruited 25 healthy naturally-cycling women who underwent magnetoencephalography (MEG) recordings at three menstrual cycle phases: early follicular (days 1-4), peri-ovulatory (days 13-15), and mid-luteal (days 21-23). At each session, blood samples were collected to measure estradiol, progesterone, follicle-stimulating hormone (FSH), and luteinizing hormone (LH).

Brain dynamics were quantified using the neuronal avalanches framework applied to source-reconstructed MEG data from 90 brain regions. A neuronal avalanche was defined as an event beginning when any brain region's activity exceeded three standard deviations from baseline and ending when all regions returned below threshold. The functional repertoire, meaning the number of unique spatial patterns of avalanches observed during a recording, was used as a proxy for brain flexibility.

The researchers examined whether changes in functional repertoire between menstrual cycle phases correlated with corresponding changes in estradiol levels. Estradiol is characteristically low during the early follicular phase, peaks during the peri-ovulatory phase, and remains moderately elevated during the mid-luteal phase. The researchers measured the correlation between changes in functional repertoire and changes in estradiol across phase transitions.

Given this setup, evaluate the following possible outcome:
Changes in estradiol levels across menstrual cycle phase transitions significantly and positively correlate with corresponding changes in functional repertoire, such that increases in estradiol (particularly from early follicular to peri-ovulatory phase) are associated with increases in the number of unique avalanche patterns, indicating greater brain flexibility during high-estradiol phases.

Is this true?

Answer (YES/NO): NO